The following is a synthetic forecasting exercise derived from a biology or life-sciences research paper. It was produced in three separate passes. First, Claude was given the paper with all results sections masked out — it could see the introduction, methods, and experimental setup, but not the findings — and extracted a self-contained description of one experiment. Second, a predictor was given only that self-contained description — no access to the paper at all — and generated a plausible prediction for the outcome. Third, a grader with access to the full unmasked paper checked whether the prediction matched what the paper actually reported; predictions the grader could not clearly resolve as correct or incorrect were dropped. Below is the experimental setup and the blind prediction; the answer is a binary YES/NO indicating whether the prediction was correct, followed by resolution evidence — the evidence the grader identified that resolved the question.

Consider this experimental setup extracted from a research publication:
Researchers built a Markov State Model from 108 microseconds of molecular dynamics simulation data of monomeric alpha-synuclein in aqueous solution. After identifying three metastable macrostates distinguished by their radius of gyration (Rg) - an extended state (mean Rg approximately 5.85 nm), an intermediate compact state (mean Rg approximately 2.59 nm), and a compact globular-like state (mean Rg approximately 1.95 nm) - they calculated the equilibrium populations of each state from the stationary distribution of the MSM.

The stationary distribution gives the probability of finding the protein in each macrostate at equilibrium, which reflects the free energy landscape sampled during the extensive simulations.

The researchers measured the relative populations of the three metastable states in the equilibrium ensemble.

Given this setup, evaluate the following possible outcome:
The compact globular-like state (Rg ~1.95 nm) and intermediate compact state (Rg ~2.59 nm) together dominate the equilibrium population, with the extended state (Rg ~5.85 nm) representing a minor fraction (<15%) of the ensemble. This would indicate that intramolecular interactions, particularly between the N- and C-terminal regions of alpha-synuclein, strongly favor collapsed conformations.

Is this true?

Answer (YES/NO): YES